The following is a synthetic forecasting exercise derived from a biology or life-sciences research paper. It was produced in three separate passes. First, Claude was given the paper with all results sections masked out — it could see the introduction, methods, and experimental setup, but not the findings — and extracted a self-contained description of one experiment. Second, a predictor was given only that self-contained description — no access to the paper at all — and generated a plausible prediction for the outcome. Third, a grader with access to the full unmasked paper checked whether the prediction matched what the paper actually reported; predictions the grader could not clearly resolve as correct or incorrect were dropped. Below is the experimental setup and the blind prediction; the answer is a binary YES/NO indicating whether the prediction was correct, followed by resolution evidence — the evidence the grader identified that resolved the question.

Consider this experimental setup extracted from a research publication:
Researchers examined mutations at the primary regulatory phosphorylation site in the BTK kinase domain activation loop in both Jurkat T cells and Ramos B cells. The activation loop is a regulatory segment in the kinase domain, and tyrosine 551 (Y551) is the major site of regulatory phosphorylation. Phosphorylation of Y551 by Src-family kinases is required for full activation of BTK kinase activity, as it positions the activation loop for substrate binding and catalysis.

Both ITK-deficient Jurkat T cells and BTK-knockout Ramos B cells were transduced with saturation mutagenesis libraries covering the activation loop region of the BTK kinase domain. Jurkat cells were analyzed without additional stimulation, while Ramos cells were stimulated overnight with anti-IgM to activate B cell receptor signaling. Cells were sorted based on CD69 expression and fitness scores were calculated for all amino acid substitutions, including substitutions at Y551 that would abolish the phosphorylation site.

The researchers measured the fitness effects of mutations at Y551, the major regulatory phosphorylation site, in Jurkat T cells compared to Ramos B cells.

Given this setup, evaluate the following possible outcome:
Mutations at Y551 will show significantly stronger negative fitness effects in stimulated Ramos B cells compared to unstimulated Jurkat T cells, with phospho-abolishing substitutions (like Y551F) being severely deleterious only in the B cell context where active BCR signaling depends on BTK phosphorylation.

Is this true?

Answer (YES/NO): NO